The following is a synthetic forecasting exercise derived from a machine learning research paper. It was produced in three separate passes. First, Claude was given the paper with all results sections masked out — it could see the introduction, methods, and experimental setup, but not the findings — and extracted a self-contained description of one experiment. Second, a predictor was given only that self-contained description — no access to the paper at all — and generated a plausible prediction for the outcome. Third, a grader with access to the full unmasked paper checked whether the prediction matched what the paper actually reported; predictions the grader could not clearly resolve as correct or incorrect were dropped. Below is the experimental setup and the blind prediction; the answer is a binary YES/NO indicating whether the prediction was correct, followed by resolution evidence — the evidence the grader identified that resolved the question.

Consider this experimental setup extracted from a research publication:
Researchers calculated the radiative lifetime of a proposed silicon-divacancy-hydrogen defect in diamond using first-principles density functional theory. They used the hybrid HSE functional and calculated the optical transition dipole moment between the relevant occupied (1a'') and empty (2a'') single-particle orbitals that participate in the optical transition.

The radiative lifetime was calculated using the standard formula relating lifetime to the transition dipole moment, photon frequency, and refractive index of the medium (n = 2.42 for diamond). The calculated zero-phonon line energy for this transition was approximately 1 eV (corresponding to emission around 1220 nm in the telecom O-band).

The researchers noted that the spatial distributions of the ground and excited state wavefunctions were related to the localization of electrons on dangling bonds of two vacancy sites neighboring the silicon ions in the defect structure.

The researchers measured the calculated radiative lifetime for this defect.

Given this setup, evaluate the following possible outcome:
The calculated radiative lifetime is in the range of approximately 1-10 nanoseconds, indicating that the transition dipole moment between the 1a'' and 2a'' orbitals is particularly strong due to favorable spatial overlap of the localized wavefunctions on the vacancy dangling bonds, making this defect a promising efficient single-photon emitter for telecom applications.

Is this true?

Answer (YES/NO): NO